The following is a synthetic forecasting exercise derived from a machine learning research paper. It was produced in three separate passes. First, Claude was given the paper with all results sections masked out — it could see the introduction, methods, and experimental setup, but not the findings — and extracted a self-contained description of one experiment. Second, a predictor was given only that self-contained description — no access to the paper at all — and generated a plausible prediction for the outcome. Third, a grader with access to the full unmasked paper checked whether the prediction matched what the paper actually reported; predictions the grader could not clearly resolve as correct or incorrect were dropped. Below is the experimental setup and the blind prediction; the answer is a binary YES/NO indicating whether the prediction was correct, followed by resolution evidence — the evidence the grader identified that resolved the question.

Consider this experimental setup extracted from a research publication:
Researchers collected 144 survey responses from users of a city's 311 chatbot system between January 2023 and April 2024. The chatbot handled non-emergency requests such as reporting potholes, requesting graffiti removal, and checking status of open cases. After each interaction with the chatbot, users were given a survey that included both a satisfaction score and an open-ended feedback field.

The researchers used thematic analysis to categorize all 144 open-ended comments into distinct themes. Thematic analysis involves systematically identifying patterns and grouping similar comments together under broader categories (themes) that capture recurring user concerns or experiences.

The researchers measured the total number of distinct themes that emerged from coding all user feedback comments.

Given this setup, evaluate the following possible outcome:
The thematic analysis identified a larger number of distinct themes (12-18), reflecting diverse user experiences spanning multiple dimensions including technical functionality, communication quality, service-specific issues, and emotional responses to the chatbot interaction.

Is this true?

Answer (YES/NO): NO